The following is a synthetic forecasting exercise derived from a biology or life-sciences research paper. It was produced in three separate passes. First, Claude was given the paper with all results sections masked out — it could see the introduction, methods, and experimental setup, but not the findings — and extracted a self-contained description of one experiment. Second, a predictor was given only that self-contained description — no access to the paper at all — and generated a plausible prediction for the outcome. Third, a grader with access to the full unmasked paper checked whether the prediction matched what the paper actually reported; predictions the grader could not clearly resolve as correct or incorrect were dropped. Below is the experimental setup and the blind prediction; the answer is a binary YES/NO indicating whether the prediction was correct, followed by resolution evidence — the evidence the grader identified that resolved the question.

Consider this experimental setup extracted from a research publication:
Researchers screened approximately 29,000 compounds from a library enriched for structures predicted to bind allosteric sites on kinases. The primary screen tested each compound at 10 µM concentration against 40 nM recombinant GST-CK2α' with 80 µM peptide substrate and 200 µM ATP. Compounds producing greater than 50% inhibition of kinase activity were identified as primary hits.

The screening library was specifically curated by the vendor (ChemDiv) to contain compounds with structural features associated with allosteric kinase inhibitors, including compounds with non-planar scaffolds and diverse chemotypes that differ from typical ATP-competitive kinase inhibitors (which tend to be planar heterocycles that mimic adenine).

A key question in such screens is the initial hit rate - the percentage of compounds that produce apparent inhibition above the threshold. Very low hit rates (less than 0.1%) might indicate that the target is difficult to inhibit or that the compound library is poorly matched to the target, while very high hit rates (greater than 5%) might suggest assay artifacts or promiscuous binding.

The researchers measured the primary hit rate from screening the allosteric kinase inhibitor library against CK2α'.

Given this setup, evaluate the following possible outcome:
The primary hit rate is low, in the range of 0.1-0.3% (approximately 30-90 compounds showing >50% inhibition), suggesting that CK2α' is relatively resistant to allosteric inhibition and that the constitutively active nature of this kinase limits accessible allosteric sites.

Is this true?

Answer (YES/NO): NO